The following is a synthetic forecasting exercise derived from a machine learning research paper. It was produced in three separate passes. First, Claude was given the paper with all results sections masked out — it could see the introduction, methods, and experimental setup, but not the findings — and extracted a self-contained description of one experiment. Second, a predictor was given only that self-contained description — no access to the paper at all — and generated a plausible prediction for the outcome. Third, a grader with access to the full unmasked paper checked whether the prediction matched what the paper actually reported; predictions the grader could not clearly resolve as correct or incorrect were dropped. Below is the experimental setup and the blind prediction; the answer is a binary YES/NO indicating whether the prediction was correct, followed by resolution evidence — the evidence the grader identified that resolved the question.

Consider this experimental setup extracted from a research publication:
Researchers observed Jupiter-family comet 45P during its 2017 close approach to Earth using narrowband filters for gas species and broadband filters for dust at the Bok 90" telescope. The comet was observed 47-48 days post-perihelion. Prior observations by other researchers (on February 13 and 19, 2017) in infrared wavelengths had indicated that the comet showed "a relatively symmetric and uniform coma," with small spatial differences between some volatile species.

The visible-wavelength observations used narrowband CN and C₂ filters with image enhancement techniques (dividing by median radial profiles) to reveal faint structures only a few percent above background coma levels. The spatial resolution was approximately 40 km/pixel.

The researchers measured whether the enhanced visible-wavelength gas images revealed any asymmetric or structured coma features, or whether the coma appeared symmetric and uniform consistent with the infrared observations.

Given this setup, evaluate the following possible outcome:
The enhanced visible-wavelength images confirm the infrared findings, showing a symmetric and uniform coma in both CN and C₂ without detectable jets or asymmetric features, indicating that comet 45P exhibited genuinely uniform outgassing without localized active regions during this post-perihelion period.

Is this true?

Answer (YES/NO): NO